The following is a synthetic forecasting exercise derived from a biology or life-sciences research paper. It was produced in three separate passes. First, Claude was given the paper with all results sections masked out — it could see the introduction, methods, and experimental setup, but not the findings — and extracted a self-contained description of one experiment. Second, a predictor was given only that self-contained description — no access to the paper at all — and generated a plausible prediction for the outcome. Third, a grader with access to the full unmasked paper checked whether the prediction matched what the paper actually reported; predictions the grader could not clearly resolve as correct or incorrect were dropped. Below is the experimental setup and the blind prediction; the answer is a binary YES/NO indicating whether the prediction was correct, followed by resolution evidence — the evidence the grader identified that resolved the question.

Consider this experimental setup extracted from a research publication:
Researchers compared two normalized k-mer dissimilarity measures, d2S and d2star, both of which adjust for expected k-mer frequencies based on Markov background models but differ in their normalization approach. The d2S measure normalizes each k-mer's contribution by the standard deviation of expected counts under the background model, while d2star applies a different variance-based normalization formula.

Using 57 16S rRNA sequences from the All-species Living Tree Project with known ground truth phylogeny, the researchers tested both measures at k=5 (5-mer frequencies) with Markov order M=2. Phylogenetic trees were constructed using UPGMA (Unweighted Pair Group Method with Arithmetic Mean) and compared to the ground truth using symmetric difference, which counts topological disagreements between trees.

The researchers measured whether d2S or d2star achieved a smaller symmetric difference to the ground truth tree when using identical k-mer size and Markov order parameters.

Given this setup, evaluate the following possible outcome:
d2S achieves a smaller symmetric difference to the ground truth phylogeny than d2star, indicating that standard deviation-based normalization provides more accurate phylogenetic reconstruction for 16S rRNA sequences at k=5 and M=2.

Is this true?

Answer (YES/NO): YES